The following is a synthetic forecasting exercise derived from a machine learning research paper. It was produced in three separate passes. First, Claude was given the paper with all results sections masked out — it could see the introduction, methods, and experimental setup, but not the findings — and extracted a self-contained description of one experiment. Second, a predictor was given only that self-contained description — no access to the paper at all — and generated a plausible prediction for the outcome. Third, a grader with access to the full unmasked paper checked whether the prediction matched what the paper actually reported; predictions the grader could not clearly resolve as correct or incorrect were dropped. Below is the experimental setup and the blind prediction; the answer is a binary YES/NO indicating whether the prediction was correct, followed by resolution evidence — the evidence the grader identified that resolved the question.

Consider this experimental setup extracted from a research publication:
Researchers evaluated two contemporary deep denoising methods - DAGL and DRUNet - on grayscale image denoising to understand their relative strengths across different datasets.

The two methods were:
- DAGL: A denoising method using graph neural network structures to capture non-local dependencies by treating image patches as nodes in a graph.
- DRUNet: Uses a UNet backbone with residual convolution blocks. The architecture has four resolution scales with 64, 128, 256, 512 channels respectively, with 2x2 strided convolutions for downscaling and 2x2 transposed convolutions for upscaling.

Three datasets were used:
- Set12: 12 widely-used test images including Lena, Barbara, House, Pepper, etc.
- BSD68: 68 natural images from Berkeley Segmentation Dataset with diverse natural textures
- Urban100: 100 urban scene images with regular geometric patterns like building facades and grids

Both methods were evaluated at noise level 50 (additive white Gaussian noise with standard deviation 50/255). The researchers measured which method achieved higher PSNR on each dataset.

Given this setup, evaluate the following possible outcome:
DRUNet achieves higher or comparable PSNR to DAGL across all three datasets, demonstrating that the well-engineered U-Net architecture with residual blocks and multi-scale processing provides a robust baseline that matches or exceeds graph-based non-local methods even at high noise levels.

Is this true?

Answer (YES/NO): NO